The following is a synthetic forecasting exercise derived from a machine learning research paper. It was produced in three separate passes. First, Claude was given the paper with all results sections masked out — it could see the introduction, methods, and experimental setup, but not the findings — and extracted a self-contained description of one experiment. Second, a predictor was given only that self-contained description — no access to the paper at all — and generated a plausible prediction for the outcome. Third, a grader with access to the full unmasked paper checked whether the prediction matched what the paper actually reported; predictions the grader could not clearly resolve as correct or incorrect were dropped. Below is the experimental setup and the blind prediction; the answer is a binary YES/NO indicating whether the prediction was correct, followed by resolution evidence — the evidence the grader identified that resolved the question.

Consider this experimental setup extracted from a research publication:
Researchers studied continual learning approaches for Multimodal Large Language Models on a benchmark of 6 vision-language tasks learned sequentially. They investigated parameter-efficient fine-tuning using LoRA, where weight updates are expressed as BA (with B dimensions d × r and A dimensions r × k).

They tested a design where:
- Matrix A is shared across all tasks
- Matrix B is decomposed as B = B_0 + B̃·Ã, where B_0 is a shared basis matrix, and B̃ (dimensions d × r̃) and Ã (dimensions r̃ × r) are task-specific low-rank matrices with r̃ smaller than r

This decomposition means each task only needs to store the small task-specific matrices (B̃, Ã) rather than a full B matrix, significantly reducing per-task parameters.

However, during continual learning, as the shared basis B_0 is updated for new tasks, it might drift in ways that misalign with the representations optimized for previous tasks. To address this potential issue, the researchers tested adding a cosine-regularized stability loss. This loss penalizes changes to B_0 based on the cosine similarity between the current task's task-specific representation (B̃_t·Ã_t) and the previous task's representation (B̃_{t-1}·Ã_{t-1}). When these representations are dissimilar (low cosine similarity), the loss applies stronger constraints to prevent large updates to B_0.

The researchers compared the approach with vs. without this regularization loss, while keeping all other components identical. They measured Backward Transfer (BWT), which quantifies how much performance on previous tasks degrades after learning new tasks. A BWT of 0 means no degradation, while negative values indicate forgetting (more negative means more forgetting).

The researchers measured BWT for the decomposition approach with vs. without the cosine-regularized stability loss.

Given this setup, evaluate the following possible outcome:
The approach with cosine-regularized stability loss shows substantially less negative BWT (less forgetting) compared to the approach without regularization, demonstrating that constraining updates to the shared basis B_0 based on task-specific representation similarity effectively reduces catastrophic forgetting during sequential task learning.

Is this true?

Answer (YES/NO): YES